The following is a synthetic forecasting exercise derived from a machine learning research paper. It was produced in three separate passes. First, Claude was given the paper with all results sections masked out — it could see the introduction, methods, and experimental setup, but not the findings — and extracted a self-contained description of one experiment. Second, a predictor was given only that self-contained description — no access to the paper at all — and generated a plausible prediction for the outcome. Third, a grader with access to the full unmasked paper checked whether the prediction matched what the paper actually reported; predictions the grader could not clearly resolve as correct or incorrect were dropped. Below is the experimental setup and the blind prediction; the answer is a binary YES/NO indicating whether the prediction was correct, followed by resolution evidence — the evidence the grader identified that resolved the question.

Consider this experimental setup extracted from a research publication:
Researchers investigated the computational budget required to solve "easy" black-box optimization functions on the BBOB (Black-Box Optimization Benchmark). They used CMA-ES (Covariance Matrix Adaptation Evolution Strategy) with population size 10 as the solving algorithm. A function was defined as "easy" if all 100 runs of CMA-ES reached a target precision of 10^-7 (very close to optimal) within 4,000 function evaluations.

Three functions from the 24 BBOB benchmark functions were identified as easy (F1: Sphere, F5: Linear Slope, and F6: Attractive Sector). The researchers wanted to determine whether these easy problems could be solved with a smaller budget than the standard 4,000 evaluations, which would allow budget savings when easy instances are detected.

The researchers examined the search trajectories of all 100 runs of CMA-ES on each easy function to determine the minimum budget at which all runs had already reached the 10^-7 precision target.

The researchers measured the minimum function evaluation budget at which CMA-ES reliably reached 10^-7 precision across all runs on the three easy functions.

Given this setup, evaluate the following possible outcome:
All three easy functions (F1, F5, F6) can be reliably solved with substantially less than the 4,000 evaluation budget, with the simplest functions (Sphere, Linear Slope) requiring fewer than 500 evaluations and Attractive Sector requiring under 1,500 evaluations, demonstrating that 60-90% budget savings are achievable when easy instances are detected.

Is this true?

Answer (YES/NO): NO